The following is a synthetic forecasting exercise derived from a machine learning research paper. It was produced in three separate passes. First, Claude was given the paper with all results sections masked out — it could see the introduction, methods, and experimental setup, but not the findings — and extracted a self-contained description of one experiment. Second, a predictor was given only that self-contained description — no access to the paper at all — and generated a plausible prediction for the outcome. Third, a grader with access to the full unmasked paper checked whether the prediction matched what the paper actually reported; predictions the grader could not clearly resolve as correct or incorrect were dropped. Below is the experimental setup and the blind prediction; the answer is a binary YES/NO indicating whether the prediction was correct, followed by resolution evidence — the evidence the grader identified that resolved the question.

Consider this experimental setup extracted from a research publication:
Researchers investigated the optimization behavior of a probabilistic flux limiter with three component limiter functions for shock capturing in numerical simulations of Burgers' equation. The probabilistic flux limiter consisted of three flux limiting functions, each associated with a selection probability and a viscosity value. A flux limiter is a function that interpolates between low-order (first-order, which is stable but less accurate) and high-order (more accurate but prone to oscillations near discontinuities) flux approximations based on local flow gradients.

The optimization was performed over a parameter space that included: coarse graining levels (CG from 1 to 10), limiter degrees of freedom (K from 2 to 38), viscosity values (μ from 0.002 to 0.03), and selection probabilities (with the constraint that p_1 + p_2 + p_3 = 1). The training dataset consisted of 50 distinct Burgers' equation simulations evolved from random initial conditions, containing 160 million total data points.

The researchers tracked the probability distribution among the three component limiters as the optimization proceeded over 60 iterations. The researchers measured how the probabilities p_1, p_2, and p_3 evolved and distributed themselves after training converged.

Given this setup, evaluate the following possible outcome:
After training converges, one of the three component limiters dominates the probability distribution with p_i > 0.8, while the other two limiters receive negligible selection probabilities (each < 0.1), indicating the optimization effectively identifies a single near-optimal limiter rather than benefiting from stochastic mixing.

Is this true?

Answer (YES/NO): NO